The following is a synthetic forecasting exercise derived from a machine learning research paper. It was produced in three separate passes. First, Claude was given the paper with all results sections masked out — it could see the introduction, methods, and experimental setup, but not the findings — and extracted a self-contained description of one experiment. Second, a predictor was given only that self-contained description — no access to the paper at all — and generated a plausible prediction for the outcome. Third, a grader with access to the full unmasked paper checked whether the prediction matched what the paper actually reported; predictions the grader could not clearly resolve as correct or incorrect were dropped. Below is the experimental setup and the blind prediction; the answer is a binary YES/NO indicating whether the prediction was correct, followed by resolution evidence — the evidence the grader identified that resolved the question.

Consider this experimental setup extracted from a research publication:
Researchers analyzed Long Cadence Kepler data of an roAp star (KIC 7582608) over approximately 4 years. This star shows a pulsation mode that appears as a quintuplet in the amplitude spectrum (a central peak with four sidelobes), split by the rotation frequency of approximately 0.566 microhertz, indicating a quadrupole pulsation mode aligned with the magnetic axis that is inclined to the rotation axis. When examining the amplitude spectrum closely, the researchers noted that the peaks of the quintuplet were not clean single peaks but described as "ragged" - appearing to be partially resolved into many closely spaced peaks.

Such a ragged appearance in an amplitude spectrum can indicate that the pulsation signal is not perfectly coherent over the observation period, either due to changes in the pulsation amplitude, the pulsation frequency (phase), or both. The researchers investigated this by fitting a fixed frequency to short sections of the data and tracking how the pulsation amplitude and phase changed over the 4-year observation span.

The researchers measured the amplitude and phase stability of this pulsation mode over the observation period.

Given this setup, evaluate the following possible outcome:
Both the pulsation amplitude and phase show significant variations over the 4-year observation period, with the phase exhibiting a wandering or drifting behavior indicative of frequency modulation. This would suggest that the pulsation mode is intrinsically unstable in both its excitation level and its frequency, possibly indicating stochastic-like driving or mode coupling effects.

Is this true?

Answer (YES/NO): NO